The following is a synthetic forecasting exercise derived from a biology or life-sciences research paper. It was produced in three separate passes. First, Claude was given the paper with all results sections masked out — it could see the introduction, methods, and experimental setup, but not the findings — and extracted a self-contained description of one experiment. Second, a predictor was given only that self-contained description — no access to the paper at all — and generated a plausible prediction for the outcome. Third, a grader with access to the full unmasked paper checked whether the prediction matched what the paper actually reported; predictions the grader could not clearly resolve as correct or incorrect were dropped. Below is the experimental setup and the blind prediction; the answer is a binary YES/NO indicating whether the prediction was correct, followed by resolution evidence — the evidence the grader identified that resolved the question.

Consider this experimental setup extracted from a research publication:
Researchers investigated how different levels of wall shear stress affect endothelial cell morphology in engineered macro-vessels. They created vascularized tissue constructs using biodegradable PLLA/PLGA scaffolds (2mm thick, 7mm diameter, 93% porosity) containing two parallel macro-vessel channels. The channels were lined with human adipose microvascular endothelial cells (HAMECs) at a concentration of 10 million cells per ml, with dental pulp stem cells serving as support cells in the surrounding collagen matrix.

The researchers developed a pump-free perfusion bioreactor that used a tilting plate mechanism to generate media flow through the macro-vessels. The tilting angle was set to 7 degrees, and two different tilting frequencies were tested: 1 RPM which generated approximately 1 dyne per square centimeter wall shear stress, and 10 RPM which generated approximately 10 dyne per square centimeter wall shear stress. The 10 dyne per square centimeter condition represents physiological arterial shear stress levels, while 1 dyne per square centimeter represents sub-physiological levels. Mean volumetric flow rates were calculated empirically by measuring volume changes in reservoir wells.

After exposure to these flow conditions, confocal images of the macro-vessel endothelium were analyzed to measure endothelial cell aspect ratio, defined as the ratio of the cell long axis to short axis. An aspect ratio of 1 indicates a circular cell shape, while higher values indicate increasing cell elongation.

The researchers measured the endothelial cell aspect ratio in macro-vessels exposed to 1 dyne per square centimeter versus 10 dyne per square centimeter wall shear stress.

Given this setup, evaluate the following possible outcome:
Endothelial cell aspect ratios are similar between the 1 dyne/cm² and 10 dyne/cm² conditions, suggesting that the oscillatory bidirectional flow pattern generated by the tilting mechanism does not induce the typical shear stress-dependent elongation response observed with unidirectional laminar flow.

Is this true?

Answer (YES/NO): YES